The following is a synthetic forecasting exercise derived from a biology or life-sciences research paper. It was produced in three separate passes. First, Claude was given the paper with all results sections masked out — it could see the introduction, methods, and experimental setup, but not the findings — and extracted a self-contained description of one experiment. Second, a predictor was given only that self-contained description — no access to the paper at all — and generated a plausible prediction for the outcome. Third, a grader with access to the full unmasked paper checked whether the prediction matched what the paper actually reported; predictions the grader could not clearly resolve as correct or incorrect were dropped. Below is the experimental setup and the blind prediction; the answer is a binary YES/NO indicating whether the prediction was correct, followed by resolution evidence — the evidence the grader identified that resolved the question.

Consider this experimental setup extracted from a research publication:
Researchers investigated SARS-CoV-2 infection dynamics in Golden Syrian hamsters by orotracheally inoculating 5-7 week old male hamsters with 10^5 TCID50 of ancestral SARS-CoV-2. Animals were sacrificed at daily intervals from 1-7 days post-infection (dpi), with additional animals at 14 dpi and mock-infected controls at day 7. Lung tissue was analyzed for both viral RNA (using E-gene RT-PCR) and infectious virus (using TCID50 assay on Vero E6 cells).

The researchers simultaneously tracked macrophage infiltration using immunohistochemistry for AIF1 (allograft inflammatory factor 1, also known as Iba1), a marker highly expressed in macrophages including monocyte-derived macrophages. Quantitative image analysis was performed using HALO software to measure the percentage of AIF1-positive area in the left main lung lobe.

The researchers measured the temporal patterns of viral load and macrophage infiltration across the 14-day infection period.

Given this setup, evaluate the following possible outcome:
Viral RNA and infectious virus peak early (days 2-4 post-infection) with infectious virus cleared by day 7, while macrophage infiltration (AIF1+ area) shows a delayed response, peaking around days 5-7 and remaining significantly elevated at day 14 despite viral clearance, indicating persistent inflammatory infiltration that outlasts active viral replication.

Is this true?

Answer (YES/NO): NO